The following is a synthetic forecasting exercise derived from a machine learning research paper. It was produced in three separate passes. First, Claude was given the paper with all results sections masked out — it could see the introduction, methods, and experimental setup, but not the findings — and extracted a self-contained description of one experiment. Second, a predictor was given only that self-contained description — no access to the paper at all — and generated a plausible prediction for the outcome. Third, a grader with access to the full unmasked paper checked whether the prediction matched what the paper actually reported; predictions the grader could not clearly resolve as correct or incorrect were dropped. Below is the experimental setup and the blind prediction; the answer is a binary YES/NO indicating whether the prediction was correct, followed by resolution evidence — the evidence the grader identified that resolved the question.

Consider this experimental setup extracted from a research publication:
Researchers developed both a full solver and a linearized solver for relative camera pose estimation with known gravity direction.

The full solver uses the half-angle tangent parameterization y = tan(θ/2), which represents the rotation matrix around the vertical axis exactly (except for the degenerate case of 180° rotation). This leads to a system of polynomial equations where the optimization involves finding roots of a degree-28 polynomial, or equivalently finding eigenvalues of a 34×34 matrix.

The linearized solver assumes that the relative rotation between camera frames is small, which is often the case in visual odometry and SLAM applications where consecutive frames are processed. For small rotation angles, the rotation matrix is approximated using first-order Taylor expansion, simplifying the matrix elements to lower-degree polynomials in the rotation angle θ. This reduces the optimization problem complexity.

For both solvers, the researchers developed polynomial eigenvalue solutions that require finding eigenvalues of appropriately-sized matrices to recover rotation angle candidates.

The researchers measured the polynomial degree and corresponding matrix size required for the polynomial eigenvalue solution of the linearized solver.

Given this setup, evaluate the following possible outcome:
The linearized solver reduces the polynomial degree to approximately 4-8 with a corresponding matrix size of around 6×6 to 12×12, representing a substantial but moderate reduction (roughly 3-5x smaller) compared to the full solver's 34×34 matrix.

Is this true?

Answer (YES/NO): NO